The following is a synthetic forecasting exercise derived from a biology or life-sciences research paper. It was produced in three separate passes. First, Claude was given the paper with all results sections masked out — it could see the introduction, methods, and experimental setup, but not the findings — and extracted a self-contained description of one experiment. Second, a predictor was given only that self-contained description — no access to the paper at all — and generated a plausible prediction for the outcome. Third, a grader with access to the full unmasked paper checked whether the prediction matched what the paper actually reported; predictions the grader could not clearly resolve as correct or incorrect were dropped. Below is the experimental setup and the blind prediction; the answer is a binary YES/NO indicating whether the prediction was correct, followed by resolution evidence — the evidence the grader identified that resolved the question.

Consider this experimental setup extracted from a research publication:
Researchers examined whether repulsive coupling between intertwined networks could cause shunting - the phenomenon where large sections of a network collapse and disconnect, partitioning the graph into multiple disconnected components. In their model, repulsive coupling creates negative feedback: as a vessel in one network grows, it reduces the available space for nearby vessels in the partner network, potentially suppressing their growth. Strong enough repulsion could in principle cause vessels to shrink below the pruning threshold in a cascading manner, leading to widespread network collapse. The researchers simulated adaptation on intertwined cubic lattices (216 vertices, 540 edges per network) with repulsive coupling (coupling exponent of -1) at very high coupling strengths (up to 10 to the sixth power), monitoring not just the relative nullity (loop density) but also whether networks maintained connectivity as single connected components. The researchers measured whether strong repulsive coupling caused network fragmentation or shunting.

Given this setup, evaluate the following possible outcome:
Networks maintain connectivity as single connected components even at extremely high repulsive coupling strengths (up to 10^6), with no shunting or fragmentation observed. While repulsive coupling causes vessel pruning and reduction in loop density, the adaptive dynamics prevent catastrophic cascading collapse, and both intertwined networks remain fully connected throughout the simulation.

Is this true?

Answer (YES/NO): YES